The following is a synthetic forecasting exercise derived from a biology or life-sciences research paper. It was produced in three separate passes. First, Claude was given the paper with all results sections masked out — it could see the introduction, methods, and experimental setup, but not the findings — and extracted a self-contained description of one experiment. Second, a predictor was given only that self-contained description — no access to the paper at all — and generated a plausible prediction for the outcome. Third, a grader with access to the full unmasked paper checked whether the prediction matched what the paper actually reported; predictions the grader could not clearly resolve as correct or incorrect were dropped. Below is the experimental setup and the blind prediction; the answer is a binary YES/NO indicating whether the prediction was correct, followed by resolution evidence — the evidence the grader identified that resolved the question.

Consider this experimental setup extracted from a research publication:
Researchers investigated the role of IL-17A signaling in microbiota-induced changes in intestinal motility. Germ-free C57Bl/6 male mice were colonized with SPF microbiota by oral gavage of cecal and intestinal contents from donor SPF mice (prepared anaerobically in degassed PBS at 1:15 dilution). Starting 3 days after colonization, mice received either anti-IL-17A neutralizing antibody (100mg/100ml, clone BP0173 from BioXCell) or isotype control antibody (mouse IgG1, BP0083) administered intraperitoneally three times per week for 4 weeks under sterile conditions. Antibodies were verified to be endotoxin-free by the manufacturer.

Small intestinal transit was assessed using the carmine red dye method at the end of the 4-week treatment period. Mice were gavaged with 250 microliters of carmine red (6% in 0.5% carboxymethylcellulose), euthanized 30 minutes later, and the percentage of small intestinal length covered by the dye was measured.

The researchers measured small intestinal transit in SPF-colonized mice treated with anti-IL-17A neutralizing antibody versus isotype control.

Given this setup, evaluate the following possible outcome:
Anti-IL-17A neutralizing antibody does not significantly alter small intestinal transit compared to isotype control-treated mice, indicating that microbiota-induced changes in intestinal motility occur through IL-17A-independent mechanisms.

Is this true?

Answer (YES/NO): YES